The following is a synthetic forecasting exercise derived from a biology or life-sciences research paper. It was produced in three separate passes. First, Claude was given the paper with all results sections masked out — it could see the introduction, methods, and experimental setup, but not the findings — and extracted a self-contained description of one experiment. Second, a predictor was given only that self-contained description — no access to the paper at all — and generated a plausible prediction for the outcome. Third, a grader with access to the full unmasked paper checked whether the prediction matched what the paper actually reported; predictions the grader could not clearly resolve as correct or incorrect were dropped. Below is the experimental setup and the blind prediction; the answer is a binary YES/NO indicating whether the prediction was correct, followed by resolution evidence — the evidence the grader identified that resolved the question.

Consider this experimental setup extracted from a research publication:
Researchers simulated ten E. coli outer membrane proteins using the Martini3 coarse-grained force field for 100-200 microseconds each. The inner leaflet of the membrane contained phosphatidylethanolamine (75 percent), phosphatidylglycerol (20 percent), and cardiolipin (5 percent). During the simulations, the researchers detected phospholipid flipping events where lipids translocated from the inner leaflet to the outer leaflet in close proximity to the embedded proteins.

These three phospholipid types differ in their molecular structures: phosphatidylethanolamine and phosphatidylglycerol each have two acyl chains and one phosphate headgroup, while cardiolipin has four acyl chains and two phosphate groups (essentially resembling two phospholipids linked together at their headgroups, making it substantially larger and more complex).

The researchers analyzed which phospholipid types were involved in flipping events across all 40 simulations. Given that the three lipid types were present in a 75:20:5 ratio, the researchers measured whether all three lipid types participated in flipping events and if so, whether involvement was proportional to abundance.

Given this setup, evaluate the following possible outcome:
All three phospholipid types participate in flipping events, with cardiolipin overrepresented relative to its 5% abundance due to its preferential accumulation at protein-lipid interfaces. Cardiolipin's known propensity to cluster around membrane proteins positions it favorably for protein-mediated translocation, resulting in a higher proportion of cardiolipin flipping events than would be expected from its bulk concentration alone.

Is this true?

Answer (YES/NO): NO